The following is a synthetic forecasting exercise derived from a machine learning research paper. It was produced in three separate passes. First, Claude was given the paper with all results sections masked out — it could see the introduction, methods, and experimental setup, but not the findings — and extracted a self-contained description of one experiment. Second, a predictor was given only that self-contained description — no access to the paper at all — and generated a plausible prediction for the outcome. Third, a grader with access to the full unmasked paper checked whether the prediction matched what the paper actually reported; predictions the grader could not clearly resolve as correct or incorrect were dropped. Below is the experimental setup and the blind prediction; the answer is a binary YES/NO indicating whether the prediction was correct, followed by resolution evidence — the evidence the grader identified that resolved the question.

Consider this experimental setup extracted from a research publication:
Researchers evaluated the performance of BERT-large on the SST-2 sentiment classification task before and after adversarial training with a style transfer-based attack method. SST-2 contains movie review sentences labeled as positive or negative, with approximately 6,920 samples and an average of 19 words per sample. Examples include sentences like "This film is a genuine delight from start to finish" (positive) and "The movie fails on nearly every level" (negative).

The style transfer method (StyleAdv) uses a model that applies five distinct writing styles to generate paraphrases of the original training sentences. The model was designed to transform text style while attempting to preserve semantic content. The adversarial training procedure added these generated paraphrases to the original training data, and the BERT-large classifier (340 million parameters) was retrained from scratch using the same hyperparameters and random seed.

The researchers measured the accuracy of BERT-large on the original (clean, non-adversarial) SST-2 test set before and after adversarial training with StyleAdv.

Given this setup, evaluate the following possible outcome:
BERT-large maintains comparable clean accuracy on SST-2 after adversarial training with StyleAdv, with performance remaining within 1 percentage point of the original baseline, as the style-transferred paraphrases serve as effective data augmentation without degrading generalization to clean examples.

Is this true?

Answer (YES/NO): NO